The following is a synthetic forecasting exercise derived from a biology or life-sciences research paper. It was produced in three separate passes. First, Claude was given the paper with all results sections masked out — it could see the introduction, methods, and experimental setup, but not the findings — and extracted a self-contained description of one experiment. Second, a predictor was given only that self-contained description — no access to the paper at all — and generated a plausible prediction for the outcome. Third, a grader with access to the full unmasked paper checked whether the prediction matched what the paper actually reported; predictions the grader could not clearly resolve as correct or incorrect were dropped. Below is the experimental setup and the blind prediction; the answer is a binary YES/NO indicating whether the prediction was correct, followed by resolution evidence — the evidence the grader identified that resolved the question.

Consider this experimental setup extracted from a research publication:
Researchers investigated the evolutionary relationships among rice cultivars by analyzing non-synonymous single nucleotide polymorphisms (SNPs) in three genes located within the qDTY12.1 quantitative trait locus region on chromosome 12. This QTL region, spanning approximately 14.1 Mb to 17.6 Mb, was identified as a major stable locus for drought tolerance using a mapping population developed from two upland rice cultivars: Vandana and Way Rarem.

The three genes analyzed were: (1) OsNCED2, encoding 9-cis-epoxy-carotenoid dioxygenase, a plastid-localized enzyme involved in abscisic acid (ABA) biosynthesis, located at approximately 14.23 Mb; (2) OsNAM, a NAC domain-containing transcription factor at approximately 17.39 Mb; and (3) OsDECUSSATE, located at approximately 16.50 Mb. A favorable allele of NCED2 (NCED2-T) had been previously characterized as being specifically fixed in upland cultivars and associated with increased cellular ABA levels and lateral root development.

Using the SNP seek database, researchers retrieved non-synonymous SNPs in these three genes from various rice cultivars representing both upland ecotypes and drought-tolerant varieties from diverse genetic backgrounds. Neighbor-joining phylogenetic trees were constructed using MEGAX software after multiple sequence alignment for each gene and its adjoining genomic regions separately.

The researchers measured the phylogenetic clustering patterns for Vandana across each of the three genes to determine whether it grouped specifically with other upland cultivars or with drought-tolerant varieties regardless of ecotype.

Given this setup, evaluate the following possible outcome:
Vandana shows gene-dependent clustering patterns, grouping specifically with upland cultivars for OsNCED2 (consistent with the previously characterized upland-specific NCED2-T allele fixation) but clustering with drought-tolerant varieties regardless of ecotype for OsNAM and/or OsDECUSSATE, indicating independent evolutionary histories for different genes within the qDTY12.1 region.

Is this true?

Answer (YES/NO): NO